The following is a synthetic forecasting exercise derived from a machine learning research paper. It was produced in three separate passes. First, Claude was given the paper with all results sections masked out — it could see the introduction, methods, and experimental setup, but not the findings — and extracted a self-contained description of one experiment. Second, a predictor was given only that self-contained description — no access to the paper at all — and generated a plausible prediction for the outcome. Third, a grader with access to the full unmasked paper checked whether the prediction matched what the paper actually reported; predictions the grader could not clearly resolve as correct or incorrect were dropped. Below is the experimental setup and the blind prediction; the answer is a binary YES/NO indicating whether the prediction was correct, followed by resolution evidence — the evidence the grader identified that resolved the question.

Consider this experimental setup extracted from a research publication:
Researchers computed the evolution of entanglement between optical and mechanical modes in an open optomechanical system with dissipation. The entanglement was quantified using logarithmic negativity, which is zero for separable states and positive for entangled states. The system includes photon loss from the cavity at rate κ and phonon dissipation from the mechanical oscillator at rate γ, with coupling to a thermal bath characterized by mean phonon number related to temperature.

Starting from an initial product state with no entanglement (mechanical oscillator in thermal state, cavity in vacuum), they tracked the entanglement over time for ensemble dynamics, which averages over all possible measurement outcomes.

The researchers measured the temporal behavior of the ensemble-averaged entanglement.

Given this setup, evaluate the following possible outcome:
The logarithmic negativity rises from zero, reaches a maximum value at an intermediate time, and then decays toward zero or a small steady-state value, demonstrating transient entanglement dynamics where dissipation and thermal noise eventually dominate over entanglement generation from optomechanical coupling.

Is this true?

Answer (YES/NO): NO